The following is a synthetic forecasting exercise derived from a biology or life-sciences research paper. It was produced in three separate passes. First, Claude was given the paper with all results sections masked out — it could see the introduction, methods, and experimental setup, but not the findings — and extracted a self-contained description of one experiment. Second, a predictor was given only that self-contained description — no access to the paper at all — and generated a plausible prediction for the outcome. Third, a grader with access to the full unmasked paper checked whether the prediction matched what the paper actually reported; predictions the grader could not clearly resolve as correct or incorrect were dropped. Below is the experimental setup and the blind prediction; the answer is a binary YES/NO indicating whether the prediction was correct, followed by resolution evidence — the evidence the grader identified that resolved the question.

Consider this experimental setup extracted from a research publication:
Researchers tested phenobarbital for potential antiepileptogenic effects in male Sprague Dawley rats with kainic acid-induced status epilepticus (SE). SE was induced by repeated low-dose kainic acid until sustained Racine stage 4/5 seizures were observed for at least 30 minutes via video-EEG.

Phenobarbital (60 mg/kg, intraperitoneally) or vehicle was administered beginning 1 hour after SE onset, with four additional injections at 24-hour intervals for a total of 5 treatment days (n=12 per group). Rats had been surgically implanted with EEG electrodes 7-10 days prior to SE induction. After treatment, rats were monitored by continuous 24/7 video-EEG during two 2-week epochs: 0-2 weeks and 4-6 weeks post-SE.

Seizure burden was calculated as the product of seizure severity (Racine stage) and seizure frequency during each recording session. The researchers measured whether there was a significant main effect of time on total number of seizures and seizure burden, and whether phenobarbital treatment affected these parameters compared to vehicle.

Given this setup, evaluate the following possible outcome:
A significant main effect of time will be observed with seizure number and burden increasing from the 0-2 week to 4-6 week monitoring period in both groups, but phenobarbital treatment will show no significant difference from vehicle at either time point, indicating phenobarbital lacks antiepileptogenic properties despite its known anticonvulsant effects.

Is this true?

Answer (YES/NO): YES